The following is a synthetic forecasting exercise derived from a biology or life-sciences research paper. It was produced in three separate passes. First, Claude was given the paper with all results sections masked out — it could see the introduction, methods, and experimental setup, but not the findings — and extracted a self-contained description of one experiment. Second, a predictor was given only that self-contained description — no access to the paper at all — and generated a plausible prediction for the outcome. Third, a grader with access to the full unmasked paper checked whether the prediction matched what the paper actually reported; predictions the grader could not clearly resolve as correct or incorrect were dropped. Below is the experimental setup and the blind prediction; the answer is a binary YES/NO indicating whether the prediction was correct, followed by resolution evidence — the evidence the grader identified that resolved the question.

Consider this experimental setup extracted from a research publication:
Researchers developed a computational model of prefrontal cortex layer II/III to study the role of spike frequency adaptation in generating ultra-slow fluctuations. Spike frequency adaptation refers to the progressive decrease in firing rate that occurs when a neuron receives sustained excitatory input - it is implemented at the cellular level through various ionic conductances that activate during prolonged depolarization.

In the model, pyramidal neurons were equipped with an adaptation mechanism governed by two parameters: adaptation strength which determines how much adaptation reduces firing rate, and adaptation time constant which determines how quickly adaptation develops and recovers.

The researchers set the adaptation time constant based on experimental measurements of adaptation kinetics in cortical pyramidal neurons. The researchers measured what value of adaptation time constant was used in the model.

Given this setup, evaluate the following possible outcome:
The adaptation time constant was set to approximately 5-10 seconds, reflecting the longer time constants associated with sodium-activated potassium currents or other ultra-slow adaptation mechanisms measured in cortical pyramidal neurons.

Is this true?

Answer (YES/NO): NO